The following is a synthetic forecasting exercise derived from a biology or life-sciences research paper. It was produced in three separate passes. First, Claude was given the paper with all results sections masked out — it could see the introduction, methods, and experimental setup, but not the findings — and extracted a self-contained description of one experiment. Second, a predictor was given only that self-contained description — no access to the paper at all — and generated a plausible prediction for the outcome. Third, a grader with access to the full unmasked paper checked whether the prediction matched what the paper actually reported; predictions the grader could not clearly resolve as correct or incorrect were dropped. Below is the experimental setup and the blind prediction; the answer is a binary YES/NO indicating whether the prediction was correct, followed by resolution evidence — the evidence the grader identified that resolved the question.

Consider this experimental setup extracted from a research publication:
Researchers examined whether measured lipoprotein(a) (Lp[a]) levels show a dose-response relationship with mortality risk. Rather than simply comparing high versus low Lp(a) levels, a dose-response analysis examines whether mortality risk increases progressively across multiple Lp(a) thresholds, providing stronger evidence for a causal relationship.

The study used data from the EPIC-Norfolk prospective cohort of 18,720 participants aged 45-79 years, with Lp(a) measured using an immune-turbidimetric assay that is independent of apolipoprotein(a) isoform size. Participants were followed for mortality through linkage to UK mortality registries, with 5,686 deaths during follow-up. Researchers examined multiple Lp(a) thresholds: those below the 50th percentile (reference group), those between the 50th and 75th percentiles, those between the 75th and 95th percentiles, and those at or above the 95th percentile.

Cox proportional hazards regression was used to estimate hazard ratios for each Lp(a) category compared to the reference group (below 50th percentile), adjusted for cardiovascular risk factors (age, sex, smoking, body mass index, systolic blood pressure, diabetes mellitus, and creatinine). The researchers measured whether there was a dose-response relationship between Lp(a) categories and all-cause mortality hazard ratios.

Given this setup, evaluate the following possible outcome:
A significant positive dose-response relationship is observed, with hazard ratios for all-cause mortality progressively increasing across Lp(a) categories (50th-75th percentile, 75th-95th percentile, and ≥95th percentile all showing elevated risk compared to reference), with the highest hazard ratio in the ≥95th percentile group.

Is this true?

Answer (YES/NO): NO